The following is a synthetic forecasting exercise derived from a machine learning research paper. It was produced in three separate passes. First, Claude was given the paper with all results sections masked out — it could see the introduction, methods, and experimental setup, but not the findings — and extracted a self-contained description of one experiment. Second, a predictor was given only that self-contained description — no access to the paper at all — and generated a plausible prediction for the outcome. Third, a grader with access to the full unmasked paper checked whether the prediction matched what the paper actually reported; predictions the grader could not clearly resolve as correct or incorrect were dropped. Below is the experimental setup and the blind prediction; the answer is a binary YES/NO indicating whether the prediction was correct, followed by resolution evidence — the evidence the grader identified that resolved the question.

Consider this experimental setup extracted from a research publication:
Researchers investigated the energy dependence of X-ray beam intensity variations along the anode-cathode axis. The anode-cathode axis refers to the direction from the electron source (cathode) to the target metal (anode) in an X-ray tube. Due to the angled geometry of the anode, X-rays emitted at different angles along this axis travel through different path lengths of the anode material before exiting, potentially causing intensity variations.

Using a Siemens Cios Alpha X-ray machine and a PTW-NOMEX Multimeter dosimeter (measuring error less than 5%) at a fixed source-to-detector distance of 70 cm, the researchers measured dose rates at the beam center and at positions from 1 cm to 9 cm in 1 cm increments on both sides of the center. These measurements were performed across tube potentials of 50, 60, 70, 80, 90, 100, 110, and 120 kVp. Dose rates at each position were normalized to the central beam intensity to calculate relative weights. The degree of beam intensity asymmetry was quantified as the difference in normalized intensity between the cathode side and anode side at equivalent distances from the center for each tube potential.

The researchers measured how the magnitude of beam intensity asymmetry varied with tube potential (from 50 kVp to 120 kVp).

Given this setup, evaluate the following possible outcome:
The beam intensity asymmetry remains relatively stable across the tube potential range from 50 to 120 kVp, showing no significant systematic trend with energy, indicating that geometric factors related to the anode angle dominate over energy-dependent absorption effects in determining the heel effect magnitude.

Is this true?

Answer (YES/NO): NO